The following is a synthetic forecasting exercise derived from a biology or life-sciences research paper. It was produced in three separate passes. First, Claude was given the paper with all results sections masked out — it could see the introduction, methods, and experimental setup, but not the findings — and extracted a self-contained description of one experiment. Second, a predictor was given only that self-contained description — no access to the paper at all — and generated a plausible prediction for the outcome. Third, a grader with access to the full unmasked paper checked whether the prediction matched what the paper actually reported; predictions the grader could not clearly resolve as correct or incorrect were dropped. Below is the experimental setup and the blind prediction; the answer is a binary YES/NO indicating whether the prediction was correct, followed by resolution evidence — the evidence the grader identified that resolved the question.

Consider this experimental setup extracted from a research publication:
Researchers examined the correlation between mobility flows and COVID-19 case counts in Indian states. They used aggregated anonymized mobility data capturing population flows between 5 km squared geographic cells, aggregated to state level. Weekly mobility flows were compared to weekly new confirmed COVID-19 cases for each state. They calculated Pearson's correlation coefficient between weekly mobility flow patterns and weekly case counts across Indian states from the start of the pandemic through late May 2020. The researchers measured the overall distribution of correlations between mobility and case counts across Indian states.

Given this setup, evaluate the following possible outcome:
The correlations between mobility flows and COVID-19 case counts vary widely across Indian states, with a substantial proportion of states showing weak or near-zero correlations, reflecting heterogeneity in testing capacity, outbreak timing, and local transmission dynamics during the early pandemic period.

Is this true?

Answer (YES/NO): NO